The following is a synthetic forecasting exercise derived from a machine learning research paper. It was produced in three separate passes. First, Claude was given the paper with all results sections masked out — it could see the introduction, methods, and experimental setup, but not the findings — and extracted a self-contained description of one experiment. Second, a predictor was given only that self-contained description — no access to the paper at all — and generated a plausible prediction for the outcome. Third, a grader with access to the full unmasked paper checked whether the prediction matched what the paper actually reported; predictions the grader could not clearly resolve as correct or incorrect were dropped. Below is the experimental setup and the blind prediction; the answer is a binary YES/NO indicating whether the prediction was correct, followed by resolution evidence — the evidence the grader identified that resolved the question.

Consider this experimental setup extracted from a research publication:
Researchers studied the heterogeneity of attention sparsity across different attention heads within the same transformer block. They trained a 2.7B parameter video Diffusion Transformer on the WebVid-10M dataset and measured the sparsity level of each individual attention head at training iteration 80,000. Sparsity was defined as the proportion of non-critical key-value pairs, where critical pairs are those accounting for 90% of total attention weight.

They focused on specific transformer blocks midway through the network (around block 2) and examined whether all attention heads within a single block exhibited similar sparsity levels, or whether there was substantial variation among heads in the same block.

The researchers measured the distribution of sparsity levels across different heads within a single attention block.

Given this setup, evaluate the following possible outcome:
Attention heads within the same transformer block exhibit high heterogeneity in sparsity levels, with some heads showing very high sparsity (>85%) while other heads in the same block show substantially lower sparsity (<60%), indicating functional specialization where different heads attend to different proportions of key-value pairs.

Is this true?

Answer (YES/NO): NO